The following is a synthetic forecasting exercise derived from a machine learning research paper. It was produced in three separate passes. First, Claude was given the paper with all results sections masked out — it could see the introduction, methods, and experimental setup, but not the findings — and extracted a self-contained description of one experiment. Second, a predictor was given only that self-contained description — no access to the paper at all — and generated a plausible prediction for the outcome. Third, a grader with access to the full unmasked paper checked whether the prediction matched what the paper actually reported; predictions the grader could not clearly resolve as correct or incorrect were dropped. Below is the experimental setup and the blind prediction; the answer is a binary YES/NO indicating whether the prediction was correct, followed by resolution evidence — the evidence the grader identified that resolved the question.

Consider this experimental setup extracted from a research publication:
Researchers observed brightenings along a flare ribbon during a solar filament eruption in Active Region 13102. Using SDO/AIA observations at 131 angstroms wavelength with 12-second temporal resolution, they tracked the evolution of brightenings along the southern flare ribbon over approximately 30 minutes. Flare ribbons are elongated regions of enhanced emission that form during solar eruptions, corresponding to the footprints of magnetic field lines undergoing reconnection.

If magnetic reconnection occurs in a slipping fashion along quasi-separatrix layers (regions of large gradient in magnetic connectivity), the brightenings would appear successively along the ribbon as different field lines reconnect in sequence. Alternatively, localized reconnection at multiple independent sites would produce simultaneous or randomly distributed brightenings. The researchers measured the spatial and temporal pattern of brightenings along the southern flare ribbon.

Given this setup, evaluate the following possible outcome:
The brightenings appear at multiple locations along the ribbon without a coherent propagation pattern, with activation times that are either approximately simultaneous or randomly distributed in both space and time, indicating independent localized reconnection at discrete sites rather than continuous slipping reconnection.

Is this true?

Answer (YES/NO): NO